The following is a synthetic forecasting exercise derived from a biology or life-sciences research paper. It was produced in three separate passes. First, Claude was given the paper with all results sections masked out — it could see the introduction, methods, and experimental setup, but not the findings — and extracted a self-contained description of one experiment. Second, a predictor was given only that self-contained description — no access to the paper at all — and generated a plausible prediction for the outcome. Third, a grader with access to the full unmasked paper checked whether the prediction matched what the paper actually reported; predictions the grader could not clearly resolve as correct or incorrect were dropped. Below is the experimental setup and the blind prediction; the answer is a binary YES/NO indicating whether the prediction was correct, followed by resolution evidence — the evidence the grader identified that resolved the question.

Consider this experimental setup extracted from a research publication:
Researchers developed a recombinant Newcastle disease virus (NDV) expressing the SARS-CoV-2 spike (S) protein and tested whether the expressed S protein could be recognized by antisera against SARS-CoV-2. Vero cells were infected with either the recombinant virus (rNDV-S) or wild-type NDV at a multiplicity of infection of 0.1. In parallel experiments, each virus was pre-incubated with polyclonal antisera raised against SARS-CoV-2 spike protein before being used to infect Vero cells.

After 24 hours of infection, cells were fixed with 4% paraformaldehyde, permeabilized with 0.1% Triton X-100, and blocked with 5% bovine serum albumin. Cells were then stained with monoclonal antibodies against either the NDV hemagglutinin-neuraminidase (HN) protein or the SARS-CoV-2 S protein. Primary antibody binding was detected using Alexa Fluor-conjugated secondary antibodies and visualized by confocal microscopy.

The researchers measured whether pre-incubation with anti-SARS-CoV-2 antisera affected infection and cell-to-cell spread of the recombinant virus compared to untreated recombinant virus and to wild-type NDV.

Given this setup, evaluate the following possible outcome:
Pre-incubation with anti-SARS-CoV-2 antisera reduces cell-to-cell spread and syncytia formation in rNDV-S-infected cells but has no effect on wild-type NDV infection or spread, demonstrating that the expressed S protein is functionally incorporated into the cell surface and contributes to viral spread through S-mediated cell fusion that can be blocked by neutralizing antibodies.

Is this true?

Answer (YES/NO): NO